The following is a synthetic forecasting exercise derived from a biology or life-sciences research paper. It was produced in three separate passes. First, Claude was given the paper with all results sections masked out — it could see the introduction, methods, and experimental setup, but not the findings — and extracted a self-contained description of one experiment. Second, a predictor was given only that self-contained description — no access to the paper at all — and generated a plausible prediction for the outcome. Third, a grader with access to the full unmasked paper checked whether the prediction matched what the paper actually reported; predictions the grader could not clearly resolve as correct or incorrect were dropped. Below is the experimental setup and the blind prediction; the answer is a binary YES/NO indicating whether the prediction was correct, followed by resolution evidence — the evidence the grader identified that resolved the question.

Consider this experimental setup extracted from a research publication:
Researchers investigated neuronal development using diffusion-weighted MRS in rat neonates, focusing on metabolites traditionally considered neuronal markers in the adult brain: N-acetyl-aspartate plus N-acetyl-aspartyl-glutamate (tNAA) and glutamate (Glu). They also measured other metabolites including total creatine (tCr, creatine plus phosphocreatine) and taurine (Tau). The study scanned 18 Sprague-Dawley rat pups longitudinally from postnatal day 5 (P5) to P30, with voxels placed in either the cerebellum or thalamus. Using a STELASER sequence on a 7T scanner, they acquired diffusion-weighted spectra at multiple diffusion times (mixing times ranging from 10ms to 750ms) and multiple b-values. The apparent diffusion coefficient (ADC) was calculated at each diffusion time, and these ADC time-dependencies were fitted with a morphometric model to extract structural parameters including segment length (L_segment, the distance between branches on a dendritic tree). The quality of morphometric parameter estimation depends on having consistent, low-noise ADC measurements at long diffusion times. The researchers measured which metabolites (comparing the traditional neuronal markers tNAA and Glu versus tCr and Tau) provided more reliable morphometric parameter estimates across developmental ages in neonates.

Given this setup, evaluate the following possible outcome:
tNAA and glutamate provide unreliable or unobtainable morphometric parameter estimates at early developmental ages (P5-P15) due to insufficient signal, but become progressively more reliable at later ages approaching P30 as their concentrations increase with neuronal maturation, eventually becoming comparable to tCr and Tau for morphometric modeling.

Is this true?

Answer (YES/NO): NO